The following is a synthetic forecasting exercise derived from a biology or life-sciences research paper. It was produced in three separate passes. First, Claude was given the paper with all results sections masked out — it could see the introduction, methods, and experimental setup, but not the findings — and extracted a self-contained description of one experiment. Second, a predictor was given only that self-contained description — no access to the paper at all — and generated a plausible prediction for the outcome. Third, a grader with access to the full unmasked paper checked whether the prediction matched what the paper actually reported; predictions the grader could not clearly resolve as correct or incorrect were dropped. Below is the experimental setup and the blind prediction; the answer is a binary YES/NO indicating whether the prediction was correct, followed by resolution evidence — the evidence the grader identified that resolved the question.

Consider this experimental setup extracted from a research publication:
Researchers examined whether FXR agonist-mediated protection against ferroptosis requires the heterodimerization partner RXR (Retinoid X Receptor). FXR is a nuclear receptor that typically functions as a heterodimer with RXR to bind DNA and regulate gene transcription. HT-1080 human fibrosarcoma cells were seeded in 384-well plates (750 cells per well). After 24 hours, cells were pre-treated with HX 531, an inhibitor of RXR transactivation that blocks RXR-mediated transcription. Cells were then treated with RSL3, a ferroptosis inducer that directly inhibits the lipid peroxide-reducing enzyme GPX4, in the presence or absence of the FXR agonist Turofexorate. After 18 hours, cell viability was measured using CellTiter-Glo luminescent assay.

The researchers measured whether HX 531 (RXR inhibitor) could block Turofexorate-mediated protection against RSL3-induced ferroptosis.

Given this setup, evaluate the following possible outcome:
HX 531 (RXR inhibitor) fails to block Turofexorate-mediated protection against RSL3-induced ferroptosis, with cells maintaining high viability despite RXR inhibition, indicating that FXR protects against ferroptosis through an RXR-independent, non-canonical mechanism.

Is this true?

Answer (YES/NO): NO